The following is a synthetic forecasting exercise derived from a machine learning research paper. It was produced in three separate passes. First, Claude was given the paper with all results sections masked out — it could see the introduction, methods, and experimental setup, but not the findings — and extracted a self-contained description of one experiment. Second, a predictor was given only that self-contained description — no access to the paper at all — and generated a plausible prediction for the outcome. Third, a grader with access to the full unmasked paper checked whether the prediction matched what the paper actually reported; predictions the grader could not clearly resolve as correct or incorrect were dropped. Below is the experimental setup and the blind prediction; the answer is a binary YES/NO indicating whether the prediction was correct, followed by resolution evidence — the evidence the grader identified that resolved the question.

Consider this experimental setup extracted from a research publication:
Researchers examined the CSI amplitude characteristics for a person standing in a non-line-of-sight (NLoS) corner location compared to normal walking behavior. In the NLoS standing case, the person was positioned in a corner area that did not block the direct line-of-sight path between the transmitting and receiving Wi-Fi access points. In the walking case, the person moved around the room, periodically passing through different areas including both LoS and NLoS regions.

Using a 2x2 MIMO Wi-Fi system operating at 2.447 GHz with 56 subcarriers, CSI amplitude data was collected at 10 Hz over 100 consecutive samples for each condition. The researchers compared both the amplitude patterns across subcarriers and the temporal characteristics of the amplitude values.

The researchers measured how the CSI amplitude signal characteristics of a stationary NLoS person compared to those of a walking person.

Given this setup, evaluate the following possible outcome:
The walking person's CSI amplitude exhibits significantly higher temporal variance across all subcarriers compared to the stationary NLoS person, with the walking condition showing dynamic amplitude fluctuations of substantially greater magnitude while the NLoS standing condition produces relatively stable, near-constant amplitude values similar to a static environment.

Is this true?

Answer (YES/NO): YES